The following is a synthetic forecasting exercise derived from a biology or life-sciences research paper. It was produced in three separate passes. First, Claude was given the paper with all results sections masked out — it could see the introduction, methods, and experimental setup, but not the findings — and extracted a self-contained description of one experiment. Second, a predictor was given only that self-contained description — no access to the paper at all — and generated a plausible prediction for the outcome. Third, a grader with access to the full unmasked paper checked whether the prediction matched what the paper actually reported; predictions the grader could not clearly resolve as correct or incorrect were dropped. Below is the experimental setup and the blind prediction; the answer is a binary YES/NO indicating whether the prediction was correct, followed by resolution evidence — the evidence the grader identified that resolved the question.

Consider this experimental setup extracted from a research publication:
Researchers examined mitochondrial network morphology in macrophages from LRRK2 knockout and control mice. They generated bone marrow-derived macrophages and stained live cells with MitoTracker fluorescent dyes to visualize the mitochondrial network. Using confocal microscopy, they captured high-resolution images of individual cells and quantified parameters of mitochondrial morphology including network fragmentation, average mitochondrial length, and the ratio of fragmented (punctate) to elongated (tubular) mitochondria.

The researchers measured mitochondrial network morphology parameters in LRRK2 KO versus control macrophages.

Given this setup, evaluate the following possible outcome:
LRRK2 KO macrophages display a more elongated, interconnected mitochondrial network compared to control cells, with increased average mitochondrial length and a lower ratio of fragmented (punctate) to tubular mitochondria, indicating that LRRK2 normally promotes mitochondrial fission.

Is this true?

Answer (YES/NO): NO